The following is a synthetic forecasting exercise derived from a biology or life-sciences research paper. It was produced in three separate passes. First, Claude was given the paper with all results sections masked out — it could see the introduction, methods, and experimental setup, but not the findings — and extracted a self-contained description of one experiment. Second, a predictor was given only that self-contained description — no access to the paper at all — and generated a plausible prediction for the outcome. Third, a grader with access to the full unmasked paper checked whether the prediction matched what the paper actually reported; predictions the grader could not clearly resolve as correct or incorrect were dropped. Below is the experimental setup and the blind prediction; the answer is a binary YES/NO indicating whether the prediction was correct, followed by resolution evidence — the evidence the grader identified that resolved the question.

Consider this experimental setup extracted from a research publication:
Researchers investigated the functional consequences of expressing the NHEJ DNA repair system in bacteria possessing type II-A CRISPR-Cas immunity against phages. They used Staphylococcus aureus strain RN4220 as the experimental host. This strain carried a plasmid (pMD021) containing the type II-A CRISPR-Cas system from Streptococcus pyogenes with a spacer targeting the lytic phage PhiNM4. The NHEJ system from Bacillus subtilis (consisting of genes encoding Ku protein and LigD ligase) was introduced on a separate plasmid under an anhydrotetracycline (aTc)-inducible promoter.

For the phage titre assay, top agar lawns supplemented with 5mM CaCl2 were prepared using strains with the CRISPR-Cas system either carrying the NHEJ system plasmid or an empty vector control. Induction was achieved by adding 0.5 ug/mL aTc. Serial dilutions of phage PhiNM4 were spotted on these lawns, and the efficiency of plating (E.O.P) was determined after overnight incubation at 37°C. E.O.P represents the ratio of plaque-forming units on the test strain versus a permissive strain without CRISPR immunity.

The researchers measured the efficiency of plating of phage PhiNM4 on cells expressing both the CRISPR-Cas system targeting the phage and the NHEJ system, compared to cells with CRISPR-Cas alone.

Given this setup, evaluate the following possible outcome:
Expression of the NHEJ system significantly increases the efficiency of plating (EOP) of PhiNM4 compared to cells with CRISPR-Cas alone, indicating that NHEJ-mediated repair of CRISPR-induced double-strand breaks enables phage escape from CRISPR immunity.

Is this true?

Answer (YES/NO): NO